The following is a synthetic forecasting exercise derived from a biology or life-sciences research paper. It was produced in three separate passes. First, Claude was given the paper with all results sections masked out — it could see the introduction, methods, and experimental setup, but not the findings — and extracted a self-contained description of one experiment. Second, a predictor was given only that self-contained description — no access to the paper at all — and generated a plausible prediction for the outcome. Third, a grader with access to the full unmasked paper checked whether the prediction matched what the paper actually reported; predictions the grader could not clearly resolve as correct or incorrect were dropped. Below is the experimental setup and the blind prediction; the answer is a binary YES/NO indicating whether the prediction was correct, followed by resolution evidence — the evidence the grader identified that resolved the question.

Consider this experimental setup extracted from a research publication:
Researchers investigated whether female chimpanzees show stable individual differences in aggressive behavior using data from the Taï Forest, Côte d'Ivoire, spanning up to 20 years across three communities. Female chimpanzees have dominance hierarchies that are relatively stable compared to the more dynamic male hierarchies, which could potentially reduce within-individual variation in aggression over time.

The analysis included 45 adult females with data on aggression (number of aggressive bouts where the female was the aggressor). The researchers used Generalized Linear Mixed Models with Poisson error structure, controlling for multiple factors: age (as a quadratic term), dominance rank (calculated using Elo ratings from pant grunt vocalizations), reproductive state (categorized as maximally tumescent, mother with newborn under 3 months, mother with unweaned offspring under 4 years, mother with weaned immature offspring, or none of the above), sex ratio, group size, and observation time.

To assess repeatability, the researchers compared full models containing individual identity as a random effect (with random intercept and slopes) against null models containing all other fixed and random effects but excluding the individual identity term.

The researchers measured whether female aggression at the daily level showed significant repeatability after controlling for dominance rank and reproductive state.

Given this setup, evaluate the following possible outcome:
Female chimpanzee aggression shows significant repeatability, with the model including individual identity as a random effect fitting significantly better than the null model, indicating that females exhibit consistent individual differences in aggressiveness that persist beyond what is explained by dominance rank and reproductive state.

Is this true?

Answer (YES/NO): YES